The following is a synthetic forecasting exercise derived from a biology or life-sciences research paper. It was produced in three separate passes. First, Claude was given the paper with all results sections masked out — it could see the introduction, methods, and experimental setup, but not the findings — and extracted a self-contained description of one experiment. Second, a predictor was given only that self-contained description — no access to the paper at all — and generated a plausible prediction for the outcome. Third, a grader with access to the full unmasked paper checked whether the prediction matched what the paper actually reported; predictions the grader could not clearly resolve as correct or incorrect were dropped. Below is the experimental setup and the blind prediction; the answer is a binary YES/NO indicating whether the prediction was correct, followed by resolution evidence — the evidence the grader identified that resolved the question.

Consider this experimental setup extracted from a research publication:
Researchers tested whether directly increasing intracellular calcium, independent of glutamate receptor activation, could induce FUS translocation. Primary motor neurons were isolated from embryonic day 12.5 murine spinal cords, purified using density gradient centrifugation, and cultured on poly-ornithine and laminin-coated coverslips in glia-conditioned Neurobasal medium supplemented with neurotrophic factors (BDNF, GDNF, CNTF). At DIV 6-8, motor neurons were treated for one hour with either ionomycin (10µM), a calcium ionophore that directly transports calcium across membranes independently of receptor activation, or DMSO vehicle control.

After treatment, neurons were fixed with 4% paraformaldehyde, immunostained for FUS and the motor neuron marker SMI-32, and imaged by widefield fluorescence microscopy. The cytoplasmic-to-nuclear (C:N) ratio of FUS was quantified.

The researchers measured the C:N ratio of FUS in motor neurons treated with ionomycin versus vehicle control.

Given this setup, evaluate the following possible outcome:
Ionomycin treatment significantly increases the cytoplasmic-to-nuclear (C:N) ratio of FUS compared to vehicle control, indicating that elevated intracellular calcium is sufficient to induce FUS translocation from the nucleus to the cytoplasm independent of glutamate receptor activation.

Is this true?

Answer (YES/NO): YES